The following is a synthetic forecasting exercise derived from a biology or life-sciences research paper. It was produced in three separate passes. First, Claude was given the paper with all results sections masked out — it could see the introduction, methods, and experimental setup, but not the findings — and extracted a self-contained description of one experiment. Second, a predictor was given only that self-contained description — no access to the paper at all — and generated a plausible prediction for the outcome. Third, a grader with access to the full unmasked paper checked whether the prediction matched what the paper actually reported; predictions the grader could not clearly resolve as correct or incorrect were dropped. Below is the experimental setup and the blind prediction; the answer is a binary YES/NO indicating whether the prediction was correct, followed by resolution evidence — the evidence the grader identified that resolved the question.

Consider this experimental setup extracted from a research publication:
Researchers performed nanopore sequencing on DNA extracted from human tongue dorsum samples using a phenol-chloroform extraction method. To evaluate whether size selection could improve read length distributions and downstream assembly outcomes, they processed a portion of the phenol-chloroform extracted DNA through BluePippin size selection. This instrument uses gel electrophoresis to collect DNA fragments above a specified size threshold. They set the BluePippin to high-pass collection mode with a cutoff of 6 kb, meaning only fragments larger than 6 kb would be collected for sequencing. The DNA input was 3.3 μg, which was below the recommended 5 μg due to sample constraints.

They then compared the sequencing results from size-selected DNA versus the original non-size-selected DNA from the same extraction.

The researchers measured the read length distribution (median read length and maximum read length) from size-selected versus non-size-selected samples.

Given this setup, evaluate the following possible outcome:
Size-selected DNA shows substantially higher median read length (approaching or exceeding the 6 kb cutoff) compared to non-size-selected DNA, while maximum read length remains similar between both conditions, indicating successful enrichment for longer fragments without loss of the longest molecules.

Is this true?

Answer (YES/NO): NO